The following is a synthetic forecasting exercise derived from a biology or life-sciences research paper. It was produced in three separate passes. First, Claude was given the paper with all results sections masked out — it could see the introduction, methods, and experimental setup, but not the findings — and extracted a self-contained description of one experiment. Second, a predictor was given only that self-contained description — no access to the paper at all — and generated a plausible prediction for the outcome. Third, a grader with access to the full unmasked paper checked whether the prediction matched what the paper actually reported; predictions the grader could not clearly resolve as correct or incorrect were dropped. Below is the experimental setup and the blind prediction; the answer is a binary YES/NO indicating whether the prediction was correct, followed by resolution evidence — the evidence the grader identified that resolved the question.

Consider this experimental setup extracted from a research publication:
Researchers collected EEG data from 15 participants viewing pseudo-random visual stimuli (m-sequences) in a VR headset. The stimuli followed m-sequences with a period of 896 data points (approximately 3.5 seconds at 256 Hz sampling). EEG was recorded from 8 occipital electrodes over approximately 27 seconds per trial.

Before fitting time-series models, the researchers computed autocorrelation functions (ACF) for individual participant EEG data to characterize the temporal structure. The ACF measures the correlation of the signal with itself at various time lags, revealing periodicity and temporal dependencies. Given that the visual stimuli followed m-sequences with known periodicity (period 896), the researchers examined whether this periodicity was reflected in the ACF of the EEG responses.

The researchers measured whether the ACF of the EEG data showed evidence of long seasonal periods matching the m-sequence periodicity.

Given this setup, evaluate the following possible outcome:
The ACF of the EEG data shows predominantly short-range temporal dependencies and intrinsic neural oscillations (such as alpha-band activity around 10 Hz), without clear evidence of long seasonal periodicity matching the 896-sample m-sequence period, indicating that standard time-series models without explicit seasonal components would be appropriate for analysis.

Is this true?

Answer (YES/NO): NO